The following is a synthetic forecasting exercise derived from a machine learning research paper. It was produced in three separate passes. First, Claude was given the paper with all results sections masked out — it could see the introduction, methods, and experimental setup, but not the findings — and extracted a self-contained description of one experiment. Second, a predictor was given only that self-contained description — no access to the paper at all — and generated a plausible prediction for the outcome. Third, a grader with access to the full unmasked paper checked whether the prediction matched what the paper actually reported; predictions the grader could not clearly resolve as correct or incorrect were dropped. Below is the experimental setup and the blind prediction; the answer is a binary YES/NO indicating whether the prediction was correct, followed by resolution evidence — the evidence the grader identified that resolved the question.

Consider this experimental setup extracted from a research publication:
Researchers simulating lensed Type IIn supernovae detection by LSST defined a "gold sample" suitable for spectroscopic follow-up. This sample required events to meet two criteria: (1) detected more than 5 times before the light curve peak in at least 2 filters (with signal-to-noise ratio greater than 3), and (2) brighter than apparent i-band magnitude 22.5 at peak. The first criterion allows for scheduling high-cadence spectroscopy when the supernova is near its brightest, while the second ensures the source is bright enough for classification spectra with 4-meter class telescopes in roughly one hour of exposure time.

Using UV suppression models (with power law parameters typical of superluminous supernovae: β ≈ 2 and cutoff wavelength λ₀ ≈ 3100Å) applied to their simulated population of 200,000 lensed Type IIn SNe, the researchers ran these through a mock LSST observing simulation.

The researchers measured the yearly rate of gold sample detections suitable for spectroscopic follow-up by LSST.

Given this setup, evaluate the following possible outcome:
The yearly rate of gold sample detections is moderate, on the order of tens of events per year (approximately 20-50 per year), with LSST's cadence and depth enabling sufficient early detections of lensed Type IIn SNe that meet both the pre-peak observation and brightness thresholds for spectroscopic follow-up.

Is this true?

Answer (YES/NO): NO